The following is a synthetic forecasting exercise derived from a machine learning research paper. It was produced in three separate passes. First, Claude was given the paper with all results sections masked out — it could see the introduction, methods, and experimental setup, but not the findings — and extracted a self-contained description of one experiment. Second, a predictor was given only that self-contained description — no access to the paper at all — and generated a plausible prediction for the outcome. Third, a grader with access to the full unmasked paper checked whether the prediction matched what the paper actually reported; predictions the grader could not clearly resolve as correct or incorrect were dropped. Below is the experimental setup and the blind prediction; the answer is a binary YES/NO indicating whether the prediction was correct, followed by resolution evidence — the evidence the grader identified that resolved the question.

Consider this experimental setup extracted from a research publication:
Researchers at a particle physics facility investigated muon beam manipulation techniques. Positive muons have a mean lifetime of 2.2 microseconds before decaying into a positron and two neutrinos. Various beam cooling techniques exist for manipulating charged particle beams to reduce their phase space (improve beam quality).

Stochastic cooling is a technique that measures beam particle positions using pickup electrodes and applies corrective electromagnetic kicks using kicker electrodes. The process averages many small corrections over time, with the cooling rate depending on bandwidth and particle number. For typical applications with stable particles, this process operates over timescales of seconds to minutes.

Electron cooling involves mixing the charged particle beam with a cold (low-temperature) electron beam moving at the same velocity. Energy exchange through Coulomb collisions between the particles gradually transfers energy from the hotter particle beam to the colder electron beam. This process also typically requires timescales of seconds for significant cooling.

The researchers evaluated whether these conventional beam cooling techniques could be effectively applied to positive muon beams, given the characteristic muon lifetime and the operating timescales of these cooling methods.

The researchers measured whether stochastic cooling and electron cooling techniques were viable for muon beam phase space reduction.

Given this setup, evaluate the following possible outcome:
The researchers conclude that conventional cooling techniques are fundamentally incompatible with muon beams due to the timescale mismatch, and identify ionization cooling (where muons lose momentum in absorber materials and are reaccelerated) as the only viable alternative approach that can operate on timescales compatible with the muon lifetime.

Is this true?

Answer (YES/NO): NO